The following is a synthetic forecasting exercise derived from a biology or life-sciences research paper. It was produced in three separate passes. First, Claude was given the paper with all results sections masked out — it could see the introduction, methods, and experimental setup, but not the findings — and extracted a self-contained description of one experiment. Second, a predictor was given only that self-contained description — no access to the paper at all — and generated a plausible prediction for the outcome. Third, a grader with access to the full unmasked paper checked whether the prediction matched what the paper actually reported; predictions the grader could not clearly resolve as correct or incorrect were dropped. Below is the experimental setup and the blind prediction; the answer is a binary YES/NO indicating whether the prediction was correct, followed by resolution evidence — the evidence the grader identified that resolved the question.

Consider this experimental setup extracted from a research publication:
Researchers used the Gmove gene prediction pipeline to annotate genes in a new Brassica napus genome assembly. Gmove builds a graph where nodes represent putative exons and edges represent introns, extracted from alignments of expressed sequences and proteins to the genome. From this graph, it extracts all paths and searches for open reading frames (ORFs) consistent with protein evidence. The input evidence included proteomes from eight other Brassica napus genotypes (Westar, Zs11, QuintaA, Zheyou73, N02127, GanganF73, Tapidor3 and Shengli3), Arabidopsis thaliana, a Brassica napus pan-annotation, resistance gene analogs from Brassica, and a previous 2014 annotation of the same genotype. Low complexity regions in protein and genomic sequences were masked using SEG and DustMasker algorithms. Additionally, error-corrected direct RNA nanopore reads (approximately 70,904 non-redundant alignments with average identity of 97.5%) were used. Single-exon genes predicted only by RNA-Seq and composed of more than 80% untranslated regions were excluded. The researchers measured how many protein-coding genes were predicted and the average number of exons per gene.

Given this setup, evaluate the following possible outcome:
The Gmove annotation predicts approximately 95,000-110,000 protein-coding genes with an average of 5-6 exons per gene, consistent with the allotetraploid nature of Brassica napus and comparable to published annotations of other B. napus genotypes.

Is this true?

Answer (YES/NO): NO